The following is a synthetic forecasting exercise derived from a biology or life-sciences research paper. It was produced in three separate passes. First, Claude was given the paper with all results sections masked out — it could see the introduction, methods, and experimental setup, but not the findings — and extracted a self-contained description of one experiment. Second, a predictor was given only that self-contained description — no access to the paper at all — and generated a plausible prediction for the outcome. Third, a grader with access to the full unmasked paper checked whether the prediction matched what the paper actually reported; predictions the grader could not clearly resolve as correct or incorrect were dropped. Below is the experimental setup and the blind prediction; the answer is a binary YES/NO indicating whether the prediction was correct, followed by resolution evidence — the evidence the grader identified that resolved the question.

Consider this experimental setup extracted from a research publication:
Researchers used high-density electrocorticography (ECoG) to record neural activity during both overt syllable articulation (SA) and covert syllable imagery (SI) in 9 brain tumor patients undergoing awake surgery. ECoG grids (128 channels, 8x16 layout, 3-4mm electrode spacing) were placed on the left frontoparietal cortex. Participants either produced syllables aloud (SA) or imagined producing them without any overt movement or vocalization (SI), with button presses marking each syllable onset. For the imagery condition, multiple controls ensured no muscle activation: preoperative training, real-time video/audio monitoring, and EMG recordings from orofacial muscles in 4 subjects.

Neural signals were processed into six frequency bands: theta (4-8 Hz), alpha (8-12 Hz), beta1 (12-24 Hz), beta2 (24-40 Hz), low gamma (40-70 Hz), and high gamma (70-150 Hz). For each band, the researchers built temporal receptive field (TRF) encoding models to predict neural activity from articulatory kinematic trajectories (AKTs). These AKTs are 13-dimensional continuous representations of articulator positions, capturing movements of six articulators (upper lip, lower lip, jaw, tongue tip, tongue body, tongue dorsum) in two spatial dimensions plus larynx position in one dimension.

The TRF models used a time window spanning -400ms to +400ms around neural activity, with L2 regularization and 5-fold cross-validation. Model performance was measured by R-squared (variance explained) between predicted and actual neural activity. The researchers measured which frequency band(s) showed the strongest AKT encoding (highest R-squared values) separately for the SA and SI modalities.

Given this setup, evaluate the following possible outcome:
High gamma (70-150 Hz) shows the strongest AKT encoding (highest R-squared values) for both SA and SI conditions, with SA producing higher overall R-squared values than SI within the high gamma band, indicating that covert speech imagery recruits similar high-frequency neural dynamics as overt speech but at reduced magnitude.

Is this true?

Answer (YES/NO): NO